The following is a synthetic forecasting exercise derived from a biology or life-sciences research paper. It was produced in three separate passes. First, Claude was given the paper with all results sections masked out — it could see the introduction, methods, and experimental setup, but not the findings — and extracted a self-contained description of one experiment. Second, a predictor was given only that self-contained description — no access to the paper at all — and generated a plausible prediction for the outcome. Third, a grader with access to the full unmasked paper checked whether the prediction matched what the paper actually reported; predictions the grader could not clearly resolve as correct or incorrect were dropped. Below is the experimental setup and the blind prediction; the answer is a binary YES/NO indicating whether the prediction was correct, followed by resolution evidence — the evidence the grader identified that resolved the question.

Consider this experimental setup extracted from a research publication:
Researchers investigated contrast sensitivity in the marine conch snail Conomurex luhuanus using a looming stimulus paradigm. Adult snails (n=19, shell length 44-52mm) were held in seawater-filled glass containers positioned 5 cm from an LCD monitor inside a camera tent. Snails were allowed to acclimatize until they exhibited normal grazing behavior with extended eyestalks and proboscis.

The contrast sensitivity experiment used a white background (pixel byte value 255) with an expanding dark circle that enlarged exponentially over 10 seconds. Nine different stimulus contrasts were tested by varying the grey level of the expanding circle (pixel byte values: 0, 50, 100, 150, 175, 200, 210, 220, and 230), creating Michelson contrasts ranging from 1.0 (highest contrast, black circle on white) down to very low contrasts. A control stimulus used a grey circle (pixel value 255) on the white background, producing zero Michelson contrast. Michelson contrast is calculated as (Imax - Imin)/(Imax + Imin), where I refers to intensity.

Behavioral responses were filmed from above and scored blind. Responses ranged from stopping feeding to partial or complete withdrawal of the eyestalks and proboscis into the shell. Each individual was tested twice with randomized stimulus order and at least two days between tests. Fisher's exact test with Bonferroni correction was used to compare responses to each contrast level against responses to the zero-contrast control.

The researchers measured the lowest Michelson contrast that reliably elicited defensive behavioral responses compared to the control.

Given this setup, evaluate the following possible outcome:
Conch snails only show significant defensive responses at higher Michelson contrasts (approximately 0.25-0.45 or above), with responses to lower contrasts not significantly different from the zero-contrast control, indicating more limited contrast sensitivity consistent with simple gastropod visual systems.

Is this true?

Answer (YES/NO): NO